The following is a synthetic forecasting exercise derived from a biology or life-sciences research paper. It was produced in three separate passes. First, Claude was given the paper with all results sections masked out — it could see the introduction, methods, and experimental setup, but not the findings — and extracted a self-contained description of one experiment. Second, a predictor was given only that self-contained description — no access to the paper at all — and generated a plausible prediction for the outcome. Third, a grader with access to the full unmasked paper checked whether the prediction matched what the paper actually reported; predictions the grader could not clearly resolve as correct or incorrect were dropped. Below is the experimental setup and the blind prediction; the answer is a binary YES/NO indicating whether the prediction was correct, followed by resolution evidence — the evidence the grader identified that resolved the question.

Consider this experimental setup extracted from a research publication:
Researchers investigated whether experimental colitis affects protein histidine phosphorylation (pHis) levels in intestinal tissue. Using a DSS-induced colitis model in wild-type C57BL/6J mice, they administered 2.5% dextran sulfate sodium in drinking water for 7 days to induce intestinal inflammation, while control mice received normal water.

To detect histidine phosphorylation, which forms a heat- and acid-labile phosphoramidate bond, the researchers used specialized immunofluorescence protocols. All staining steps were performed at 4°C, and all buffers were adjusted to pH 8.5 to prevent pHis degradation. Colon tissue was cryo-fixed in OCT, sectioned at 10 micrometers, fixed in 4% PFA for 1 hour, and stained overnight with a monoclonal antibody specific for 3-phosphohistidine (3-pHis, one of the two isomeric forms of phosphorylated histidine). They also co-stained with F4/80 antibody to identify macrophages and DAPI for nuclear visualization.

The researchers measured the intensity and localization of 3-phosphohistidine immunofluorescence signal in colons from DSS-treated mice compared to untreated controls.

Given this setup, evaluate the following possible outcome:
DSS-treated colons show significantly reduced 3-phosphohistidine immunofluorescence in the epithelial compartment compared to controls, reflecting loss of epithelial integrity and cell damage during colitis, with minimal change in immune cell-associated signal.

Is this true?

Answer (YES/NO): NO